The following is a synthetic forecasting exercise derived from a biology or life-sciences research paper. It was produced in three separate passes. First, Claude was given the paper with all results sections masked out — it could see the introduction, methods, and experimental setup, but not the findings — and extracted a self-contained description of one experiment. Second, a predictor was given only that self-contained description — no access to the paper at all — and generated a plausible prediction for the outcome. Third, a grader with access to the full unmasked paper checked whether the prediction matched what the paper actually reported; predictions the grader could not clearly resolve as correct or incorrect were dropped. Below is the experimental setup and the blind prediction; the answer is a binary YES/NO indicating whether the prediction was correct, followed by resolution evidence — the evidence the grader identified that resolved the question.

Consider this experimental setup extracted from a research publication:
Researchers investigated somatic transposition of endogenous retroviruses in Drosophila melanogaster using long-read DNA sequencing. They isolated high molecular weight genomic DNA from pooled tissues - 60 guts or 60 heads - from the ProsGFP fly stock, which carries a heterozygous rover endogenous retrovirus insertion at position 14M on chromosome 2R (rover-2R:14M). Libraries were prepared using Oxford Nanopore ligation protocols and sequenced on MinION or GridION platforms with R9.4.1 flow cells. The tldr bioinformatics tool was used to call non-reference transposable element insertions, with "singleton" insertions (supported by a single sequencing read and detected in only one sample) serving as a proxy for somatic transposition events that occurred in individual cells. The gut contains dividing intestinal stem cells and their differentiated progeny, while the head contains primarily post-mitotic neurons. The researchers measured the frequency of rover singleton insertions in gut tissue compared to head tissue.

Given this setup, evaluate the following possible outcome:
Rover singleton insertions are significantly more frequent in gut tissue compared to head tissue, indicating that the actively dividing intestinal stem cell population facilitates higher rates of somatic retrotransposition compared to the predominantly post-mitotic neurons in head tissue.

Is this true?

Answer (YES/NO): YES